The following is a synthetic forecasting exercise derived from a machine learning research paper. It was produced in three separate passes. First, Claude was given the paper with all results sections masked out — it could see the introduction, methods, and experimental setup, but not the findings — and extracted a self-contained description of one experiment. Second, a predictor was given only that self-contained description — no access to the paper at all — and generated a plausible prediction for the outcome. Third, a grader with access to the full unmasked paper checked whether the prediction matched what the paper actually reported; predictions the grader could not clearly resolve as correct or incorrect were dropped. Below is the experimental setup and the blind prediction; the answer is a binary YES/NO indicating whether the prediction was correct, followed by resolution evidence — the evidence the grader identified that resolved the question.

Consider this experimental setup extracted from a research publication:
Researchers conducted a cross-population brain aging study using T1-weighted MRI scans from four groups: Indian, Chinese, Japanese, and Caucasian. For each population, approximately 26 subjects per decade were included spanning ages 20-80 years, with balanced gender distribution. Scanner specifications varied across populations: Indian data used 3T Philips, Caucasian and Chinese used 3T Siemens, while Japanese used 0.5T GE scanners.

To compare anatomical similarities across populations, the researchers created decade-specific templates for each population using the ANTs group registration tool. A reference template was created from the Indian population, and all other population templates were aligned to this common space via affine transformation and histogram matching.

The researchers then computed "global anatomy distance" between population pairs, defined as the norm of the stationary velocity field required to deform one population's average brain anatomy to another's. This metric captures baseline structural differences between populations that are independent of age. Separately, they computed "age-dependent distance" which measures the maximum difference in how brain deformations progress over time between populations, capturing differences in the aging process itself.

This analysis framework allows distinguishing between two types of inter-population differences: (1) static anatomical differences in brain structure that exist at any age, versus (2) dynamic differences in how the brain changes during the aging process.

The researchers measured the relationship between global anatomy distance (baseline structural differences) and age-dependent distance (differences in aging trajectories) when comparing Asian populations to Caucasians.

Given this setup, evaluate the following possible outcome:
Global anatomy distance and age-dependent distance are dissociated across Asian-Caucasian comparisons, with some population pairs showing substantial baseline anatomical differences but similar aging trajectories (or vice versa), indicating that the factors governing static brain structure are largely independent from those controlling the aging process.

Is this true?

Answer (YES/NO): YES